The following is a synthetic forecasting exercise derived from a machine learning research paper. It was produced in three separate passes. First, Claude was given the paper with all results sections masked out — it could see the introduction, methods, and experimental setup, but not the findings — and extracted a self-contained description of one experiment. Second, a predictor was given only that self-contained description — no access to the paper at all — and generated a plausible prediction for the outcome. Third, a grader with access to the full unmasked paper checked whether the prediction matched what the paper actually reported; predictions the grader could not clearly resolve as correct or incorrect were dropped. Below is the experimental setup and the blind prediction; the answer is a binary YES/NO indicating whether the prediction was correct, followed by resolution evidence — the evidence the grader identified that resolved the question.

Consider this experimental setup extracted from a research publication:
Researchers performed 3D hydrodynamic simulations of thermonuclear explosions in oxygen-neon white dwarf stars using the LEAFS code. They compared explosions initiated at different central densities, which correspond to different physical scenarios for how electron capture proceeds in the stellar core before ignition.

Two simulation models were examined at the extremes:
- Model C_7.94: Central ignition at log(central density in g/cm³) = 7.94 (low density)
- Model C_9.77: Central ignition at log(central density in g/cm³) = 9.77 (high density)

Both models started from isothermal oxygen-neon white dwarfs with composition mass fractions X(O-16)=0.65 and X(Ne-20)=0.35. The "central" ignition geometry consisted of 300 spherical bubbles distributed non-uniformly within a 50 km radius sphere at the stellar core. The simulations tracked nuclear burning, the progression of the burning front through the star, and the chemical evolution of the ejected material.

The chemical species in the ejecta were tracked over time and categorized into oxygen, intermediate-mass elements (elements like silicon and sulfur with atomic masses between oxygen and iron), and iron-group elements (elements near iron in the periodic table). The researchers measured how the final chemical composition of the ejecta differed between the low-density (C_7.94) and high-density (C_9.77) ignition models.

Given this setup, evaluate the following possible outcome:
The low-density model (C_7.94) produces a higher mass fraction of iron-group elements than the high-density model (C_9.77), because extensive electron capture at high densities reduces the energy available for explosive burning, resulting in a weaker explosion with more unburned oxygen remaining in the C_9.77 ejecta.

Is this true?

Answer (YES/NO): NO